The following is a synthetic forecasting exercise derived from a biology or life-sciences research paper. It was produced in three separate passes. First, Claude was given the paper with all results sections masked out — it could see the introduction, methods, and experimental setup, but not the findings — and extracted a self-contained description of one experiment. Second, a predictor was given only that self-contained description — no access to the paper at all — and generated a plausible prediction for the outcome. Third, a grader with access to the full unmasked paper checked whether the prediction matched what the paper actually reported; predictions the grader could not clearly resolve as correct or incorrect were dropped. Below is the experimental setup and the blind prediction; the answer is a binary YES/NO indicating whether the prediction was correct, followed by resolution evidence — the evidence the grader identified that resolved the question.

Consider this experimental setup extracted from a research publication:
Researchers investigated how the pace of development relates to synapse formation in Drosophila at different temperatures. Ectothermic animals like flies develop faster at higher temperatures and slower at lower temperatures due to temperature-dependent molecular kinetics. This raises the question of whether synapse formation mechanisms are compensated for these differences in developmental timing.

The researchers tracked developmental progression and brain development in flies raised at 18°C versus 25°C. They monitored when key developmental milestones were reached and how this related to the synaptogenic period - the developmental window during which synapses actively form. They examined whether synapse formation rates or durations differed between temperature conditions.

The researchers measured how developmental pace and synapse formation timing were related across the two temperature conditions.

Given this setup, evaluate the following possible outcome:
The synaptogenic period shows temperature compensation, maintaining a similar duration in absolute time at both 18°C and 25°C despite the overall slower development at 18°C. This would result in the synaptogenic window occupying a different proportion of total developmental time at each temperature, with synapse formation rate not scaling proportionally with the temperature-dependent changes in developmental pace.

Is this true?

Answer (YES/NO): NO